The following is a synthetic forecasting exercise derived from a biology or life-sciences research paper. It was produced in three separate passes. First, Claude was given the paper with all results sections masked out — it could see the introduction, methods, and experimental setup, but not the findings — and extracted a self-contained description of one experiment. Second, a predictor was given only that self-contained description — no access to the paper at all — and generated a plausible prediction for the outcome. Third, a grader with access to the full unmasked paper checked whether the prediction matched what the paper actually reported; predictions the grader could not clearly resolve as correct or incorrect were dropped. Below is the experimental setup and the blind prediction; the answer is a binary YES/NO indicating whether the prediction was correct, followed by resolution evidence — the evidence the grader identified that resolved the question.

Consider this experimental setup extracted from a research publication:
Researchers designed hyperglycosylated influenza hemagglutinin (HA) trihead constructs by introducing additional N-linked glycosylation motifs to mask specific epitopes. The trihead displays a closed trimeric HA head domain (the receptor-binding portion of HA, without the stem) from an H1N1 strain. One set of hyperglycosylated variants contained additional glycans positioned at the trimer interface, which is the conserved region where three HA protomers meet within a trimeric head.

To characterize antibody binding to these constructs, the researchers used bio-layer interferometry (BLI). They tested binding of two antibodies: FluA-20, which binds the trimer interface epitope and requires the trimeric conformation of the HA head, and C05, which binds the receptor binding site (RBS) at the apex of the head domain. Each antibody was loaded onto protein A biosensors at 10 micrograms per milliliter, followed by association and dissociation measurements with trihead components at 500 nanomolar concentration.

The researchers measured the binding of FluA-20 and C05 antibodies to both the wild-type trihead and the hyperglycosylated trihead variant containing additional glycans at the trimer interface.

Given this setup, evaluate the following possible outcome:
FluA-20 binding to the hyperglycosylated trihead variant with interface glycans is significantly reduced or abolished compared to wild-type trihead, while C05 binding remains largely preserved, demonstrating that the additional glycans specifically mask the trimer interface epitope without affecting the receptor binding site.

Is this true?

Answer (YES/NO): NO